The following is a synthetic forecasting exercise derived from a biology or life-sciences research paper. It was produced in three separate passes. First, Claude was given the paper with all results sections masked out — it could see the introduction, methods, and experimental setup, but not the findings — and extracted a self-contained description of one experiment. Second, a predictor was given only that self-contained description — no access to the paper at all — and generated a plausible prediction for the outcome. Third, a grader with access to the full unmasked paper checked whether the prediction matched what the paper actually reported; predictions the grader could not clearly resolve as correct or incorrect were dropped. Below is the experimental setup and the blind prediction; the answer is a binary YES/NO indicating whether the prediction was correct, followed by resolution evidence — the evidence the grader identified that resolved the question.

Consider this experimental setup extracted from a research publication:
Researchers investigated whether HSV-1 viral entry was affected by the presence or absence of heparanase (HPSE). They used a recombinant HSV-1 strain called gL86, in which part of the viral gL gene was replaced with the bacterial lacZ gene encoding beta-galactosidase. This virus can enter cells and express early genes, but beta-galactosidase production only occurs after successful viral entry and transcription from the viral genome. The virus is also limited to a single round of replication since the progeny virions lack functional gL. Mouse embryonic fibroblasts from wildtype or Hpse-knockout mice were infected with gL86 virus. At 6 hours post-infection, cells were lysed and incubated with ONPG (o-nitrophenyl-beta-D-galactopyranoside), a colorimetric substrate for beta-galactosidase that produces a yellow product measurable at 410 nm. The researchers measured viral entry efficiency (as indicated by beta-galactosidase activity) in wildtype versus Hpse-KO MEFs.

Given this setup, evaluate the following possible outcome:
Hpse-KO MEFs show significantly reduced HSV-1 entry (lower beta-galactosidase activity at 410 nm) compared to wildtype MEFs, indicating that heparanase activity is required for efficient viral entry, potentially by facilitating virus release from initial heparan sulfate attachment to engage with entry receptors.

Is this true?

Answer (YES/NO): NO